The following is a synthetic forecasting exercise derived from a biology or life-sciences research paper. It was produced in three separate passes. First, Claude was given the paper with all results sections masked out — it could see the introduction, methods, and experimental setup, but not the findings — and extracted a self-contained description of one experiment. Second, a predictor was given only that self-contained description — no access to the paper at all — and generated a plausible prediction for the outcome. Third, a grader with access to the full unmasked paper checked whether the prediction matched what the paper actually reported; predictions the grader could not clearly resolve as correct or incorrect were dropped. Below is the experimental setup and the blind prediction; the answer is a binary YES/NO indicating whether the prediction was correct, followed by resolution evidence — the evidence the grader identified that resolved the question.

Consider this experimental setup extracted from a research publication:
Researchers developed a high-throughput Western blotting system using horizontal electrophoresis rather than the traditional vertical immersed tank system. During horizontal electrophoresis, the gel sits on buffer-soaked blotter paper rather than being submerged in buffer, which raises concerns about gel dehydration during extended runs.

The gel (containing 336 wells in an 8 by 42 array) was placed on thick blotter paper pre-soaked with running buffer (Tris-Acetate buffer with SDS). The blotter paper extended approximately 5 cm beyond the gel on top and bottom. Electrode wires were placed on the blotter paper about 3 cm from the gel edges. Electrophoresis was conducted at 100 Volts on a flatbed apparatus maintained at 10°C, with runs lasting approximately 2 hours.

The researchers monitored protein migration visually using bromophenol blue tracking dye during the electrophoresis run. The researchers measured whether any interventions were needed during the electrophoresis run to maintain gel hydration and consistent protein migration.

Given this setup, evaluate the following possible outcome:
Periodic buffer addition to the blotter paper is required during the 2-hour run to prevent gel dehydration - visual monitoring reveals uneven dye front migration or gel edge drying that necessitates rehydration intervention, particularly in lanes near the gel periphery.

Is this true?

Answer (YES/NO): NO